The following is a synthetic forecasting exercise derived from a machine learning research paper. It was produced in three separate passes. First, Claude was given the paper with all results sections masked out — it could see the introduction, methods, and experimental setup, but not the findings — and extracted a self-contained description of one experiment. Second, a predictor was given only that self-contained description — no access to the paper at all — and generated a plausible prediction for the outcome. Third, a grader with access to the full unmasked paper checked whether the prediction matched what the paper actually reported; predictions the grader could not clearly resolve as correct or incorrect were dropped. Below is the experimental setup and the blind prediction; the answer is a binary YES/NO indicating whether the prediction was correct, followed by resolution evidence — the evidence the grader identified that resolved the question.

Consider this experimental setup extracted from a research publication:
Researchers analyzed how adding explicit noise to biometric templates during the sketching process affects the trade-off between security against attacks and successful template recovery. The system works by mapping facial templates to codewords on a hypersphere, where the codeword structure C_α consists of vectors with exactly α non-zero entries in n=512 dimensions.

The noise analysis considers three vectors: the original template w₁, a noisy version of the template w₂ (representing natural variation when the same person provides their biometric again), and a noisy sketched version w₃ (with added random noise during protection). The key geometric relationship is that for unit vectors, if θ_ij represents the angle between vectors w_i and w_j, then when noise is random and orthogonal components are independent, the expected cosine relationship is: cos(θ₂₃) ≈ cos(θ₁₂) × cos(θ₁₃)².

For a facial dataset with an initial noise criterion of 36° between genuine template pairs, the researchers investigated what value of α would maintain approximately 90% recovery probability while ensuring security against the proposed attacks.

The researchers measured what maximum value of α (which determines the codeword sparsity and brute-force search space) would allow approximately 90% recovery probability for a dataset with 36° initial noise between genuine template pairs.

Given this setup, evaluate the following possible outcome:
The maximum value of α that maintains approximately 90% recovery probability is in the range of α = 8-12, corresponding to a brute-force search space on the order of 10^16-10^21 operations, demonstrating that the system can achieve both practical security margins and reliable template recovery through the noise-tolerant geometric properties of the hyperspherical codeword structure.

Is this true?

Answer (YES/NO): NO